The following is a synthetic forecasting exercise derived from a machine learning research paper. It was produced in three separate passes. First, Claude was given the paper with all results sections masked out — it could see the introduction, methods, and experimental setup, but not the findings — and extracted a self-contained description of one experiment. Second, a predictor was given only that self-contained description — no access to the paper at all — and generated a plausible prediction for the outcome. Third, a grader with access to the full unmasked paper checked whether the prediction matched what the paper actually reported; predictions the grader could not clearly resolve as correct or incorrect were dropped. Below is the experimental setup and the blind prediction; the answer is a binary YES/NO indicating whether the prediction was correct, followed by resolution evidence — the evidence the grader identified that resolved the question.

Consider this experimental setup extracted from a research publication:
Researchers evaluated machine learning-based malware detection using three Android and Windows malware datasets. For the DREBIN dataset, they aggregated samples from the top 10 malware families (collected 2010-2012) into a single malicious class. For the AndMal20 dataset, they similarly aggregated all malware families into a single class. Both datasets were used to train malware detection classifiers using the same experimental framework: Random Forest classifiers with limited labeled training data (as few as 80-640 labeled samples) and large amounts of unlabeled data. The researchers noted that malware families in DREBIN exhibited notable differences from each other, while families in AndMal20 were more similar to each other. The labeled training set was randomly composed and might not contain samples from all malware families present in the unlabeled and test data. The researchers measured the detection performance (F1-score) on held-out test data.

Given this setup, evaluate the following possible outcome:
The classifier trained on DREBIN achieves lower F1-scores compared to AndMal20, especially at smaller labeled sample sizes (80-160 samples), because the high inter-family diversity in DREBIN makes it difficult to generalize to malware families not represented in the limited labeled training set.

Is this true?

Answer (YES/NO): YES